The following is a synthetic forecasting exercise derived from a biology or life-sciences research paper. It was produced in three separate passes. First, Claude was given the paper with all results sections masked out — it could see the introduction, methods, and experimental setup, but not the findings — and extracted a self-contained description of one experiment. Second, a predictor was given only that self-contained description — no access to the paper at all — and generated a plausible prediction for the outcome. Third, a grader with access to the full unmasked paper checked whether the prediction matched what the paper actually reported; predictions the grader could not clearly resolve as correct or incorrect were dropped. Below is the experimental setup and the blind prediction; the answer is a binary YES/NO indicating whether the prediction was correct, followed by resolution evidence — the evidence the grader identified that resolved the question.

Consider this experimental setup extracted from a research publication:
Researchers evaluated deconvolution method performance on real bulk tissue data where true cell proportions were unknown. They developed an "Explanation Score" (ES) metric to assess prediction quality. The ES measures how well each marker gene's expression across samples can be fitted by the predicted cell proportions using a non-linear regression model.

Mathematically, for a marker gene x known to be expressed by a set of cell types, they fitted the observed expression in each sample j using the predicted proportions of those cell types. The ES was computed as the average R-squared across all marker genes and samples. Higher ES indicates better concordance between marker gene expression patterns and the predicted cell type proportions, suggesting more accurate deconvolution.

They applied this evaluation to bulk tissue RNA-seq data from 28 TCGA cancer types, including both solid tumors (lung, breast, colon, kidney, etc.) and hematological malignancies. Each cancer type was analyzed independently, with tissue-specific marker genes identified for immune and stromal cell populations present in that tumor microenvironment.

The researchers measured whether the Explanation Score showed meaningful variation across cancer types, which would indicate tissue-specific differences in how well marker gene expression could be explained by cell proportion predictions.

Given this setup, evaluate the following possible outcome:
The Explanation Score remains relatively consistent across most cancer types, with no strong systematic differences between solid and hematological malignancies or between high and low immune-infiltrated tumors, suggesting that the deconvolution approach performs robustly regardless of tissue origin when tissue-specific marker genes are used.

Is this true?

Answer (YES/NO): NO